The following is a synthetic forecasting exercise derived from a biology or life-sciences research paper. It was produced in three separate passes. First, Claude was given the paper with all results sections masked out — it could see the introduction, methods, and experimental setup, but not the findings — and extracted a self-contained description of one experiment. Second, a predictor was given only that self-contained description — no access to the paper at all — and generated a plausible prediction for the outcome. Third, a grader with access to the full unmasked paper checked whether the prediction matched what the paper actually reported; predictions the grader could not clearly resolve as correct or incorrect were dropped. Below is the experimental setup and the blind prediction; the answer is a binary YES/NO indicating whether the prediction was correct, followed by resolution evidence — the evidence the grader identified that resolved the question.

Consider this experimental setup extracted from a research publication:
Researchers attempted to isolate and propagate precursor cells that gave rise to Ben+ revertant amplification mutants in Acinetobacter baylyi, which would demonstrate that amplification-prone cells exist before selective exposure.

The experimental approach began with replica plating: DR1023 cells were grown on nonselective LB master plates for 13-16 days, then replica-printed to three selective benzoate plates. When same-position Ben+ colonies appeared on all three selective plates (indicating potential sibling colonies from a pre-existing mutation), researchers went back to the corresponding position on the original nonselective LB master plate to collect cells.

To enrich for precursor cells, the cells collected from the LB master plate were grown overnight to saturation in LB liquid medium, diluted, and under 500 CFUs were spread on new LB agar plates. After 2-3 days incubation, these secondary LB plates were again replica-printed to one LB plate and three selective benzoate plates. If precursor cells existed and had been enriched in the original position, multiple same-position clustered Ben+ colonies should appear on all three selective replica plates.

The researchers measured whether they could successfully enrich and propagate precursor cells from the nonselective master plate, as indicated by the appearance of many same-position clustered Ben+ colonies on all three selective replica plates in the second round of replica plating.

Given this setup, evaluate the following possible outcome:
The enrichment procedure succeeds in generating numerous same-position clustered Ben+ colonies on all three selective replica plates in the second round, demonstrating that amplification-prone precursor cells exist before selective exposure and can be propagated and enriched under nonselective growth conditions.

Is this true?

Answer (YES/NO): YES